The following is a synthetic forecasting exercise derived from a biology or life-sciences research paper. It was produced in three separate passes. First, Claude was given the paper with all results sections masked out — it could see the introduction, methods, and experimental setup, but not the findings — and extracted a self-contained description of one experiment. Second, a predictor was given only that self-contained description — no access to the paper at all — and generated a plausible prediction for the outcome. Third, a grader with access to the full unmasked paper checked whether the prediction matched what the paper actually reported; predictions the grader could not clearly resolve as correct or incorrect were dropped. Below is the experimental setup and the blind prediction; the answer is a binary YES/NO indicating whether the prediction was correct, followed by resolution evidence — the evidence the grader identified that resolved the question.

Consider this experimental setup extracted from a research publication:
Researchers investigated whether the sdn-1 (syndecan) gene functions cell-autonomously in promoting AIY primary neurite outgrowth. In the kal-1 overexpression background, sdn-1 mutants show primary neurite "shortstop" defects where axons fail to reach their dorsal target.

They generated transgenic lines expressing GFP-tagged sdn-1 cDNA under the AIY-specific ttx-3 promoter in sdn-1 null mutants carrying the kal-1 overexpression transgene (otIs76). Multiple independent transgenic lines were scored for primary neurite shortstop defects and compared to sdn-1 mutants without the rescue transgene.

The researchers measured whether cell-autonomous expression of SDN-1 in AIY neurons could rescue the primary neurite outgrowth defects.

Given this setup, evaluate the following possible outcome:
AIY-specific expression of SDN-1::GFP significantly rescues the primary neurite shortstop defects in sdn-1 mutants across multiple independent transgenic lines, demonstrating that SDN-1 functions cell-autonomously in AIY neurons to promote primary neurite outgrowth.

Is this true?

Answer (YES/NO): YES